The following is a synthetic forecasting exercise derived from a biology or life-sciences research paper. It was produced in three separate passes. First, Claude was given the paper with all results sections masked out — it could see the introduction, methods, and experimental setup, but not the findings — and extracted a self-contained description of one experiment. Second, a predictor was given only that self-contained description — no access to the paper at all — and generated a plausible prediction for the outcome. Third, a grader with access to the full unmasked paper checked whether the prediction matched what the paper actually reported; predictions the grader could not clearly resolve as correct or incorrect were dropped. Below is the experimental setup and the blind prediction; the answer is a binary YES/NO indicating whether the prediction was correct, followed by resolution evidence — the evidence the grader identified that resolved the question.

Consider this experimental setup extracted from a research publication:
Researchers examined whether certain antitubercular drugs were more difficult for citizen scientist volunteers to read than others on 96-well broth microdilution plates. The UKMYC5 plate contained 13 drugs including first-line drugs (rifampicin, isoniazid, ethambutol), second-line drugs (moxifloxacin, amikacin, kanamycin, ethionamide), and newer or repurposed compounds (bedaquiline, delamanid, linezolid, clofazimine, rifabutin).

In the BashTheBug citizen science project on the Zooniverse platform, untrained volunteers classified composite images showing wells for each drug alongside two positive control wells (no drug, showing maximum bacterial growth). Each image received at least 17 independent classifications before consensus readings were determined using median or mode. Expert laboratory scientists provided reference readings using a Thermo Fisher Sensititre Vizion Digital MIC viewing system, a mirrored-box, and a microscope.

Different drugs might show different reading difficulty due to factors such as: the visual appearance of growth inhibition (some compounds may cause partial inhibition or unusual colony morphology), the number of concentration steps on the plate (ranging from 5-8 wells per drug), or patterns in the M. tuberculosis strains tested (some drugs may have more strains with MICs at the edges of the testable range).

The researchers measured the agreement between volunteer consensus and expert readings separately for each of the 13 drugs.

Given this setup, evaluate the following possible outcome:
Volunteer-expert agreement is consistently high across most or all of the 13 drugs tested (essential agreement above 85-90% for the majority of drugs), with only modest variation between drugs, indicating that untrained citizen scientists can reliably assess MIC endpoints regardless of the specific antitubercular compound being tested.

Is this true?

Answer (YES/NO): NO